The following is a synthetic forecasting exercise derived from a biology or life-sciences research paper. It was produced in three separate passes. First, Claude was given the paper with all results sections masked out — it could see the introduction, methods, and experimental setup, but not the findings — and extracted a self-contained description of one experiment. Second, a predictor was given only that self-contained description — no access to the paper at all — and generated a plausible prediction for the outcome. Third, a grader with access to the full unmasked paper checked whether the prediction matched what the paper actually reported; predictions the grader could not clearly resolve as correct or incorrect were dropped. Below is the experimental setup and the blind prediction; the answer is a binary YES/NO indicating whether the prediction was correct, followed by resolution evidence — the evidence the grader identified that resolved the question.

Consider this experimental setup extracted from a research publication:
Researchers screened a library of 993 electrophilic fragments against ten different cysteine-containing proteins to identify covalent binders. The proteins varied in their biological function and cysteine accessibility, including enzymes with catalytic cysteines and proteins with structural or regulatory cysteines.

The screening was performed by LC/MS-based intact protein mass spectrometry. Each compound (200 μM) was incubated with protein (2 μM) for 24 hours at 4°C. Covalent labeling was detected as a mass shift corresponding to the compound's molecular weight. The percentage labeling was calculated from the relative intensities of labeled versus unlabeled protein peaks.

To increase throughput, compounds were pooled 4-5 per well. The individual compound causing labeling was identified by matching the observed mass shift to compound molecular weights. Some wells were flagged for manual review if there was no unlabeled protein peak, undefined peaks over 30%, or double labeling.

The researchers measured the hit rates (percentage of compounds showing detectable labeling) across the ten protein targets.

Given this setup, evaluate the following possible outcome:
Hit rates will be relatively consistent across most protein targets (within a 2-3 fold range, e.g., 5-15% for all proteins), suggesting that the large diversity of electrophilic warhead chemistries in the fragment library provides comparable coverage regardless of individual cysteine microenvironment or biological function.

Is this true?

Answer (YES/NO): NO